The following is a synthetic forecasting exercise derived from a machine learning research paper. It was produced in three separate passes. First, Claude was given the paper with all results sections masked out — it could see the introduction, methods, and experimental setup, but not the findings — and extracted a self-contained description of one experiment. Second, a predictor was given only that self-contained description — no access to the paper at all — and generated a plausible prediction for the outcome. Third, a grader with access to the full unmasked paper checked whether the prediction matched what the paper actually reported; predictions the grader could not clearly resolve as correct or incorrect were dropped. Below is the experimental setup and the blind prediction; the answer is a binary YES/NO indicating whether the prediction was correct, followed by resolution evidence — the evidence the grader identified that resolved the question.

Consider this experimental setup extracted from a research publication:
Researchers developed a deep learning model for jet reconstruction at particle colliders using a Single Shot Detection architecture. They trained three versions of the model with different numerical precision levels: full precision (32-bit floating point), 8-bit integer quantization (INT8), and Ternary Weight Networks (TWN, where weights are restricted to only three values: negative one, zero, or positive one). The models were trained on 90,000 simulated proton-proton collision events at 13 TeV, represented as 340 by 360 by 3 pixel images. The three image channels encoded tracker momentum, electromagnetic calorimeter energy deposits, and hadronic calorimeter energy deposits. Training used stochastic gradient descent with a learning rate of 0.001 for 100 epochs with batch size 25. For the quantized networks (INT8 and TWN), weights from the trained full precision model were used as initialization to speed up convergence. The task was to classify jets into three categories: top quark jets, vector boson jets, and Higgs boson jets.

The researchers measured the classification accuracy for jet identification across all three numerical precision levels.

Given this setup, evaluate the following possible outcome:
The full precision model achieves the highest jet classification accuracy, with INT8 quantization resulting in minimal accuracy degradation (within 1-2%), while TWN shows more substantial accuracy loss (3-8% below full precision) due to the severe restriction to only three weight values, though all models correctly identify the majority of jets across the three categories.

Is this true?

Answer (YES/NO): NO